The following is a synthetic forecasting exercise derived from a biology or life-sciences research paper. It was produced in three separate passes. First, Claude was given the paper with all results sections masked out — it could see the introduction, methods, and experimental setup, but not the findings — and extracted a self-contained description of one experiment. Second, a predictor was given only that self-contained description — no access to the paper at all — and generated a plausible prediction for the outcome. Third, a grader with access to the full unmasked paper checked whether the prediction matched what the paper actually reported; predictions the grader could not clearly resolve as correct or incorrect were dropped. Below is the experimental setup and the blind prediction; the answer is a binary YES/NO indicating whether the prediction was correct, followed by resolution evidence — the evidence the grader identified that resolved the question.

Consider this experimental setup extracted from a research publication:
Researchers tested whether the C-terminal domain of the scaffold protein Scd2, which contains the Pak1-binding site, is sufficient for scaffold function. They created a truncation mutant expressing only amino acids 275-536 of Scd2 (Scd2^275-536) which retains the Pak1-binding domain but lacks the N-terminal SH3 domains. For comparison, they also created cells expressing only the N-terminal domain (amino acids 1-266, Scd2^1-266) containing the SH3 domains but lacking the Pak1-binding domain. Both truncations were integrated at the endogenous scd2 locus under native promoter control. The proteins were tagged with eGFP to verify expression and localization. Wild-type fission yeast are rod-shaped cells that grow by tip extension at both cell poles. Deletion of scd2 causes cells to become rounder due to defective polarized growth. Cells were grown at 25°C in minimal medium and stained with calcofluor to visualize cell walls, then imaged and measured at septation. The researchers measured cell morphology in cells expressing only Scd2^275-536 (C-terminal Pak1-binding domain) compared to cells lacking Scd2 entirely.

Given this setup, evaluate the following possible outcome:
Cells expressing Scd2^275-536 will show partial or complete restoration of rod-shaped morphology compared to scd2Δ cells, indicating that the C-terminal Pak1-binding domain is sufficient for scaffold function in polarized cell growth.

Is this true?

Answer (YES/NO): NO